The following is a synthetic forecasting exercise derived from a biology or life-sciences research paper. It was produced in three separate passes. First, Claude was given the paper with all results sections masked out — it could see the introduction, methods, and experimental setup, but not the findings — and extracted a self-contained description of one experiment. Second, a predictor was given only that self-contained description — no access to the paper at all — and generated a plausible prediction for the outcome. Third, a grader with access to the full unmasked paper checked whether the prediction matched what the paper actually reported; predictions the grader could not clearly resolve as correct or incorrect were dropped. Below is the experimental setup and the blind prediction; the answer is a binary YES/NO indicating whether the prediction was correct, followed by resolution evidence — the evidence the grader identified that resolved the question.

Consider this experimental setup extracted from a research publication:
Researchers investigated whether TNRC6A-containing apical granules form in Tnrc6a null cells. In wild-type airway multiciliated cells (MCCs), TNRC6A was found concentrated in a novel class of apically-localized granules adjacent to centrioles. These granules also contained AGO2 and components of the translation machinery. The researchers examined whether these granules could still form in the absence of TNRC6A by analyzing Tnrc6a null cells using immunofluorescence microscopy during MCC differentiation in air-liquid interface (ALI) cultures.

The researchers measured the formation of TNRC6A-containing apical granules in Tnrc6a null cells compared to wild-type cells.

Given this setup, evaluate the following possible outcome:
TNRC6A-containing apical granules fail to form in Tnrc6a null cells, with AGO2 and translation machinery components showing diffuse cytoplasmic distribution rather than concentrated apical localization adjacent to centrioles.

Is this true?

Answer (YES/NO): NO